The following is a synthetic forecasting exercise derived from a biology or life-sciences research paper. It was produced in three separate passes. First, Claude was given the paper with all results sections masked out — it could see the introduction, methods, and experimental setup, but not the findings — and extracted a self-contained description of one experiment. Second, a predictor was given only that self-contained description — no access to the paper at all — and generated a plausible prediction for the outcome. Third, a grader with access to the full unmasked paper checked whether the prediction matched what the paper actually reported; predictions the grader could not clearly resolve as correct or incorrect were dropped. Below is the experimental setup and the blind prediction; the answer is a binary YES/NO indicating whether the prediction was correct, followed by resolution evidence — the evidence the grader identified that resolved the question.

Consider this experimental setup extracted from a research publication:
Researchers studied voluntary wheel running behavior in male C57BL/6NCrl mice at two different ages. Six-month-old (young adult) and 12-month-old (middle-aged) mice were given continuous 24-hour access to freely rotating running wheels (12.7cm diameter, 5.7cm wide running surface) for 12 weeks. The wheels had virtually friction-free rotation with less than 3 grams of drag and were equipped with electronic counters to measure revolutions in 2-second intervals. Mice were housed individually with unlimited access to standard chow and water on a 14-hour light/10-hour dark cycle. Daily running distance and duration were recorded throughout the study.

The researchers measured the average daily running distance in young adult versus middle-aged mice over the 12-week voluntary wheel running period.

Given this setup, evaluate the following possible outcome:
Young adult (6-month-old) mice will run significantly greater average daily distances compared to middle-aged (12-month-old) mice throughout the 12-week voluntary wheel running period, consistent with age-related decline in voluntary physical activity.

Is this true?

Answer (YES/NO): NO